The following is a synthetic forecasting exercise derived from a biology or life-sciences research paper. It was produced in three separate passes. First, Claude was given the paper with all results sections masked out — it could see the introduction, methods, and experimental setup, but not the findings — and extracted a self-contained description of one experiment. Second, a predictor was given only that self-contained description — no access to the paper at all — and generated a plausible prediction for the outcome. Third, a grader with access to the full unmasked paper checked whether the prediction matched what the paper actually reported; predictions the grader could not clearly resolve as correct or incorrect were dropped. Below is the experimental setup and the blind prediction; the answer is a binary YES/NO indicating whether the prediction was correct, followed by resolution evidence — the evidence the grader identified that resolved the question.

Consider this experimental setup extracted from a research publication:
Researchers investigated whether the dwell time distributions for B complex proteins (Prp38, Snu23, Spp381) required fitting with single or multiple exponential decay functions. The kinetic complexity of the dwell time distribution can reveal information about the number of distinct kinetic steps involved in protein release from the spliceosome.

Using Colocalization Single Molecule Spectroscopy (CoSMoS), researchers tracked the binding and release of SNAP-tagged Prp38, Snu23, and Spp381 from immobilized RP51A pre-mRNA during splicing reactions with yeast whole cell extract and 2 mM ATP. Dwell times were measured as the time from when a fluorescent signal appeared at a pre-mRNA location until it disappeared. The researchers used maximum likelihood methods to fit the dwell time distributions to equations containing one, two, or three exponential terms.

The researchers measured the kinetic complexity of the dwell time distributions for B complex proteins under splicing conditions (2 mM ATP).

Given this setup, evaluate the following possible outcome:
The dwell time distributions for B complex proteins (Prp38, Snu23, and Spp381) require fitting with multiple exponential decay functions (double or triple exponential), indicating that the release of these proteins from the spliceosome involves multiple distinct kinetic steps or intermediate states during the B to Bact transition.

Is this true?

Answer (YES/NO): NO